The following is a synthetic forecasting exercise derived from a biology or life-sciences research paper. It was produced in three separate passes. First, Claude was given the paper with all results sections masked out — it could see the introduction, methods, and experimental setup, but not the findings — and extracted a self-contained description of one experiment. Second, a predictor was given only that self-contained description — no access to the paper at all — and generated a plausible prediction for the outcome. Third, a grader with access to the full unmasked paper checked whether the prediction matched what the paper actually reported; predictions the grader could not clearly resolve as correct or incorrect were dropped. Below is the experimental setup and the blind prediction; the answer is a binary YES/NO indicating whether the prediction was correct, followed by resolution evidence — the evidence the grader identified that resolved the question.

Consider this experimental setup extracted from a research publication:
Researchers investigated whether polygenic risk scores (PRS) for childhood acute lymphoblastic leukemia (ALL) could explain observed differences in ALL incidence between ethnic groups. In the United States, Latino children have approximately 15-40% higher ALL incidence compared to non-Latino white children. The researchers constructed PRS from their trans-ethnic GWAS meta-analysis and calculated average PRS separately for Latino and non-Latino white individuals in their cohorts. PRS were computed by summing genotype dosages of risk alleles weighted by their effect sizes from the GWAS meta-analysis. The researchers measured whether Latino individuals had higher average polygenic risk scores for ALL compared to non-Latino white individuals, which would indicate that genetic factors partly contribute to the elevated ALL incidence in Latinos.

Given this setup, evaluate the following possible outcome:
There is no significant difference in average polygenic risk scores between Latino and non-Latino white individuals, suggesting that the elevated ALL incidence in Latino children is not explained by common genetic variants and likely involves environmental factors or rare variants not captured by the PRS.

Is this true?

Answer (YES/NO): NO